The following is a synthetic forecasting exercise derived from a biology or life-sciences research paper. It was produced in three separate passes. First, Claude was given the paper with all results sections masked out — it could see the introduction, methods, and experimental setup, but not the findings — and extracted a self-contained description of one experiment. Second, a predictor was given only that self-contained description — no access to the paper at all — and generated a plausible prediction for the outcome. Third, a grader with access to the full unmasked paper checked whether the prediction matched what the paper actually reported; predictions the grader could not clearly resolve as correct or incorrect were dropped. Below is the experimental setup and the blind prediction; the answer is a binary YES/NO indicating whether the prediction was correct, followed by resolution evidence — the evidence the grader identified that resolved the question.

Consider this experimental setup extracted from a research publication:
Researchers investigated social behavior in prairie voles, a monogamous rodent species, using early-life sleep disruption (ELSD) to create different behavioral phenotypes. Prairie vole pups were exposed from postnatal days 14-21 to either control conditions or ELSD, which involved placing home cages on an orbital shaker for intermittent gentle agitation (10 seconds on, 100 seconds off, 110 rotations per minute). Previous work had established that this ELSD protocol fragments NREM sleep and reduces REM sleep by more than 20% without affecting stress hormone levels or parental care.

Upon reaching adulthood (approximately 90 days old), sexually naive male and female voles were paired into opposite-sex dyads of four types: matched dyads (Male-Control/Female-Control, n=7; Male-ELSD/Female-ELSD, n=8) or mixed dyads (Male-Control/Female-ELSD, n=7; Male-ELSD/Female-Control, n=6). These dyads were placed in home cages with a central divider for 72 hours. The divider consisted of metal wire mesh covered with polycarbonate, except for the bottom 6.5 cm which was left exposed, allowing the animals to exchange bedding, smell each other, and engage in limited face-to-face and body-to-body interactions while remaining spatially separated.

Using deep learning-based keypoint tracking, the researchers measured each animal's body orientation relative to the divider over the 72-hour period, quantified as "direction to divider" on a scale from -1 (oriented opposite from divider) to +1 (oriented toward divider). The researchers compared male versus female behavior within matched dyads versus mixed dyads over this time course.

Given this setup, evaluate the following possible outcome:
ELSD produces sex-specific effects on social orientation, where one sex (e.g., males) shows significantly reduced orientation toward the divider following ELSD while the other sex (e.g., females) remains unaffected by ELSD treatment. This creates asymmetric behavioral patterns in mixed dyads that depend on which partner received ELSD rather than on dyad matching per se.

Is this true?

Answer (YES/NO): NO